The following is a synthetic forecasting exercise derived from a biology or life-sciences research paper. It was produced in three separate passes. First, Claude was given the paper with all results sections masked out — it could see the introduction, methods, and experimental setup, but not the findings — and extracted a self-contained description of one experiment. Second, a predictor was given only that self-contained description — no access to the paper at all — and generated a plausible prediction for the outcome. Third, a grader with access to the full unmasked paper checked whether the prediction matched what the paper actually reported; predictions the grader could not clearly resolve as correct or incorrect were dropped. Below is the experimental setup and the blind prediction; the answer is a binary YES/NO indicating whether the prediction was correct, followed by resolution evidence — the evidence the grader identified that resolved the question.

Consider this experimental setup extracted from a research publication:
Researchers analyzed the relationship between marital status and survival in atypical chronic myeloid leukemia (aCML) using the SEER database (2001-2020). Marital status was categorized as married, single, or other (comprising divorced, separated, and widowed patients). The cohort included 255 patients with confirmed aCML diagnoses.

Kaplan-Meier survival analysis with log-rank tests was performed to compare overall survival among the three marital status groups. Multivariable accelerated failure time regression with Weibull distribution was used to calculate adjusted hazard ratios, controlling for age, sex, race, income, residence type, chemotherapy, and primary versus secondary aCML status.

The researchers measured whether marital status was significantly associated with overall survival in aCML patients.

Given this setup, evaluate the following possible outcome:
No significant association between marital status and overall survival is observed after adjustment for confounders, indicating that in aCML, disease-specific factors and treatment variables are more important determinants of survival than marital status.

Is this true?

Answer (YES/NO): NO